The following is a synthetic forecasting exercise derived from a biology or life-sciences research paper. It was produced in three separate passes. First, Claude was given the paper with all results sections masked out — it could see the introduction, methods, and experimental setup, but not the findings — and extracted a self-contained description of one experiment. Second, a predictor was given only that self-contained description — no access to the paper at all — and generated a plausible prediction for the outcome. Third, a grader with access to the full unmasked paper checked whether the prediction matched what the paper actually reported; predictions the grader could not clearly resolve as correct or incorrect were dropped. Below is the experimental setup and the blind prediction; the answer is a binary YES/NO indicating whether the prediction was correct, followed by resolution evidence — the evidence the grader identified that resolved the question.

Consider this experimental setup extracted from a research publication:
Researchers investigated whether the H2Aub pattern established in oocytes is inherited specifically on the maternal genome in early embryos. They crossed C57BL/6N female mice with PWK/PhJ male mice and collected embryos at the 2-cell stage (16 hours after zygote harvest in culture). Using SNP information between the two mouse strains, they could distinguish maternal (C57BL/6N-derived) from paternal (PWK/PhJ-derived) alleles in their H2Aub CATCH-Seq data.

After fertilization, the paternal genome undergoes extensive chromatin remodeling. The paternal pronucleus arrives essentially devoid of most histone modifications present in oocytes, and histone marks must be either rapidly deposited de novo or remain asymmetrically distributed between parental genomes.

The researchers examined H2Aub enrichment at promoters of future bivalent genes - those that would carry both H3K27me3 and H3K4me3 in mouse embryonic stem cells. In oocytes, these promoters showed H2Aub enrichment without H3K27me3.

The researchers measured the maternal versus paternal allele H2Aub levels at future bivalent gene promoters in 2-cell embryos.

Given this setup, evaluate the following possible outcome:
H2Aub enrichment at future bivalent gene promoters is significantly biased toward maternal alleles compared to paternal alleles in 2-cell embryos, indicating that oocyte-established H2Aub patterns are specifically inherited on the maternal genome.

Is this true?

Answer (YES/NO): YES